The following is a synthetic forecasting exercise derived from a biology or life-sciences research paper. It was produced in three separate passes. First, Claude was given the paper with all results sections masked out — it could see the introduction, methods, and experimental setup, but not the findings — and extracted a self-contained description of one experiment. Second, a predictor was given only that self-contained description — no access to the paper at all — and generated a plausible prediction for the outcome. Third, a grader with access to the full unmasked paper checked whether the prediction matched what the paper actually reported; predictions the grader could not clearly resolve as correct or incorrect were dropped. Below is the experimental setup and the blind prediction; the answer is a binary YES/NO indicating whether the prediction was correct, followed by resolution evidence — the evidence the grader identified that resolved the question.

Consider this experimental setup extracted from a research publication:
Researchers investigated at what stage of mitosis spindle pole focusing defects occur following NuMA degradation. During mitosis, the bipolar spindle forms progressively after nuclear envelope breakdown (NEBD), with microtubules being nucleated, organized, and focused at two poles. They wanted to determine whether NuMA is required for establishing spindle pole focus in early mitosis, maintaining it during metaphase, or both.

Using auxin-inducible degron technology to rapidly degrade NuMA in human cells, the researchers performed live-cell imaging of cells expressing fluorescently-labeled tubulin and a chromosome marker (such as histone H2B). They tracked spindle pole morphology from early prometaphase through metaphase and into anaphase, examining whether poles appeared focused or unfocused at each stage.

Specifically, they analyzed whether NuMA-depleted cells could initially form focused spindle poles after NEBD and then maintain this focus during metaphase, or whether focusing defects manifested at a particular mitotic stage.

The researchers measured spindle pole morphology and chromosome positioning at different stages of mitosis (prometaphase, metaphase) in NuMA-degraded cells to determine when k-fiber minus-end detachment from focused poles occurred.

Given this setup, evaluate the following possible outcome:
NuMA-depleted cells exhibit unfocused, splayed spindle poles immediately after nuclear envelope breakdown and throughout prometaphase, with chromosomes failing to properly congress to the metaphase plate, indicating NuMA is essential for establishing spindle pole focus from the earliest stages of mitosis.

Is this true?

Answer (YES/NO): NO